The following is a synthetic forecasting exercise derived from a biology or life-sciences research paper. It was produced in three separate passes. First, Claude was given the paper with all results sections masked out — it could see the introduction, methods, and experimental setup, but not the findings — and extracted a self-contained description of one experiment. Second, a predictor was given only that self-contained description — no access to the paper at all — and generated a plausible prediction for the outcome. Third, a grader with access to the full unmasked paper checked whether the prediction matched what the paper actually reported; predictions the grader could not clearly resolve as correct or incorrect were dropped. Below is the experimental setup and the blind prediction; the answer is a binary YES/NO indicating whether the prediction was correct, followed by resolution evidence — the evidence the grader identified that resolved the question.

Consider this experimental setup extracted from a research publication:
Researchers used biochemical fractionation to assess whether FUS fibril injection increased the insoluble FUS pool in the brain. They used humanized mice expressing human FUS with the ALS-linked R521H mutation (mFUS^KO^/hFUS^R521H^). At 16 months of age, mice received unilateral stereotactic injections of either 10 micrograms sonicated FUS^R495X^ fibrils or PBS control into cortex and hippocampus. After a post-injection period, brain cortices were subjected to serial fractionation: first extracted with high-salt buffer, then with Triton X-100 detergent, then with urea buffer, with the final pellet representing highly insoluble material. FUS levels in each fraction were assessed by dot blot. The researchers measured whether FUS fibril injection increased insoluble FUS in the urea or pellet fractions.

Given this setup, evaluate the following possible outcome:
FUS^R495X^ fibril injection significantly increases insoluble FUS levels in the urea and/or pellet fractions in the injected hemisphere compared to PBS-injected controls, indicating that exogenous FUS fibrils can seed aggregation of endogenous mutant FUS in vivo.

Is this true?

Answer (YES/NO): YES